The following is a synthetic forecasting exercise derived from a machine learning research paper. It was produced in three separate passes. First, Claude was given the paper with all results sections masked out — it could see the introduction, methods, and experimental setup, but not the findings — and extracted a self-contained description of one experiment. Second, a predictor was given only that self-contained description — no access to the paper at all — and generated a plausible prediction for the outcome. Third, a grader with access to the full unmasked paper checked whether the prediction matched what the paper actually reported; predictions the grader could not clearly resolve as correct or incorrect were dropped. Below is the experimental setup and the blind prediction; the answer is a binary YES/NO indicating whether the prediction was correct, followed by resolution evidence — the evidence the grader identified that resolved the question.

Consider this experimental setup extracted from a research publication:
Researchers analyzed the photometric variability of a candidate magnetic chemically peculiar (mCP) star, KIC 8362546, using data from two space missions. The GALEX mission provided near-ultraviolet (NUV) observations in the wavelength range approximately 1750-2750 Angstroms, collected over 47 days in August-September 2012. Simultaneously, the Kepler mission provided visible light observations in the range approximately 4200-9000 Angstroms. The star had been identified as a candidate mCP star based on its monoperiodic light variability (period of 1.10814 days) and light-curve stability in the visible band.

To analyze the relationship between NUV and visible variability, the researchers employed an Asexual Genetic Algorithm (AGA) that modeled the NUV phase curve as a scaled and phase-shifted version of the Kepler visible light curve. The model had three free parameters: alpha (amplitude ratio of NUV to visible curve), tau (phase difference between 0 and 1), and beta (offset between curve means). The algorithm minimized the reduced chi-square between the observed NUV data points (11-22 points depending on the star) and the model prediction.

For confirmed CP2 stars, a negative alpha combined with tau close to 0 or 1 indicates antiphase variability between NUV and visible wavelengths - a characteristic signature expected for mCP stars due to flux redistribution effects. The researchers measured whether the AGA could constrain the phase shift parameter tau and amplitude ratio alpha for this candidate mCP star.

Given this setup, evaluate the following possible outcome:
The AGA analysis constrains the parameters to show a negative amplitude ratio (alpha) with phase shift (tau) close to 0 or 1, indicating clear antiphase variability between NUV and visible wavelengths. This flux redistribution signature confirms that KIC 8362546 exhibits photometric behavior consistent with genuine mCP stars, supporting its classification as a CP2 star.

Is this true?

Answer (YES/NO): NO